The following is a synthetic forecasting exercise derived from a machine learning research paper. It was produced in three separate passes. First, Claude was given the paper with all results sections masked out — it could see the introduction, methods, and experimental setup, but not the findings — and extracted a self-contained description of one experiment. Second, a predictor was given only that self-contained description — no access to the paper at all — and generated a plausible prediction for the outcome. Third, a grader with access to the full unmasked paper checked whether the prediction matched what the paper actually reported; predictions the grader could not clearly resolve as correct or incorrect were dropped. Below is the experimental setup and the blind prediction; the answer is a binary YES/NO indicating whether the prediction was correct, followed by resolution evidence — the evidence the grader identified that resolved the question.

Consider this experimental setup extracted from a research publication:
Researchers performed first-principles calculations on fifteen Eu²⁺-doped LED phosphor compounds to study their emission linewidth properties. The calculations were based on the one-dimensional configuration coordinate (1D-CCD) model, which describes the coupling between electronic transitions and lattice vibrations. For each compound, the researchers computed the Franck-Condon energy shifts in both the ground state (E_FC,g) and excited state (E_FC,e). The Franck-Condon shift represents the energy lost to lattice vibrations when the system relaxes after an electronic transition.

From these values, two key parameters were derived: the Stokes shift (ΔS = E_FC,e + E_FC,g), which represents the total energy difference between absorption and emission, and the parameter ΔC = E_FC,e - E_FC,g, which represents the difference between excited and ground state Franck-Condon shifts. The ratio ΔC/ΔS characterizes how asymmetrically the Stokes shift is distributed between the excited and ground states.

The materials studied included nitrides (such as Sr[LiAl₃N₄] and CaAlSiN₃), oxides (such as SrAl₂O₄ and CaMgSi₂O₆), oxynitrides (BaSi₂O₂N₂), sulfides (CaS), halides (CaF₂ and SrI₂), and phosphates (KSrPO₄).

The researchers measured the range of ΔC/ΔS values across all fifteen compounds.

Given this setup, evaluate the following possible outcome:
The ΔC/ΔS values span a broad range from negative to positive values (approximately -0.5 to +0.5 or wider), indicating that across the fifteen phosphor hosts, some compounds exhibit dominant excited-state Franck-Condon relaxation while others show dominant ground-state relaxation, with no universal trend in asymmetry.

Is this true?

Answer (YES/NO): NO